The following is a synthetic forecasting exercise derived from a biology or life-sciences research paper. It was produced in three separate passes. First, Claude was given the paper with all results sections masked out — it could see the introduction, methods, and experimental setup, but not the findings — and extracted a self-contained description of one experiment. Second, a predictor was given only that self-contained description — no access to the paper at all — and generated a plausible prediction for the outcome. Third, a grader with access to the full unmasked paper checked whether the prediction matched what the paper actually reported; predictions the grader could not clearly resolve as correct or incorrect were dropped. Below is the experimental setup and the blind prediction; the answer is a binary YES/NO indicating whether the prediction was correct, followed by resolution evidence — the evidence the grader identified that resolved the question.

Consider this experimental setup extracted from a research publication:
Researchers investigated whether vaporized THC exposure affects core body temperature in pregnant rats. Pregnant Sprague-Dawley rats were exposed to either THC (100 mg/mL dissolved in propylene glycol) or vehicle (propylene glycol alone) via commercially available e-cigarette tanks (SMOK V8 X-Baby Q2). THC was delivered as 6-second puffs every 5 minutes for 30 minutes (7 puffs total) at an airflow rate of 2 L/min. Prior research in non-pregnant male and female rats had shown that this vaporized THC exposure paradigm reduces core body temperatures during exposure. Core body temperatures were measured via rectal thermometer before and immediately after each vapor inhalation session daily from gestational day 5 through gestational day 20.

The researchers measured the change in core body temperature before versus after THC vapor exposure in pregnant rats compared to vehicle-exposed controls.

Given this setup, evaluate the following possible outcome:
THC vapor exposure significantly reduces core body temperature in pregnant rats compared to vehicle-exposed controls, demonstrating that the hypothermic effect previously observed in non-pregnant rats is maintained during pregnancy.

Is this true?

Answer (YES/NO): NO